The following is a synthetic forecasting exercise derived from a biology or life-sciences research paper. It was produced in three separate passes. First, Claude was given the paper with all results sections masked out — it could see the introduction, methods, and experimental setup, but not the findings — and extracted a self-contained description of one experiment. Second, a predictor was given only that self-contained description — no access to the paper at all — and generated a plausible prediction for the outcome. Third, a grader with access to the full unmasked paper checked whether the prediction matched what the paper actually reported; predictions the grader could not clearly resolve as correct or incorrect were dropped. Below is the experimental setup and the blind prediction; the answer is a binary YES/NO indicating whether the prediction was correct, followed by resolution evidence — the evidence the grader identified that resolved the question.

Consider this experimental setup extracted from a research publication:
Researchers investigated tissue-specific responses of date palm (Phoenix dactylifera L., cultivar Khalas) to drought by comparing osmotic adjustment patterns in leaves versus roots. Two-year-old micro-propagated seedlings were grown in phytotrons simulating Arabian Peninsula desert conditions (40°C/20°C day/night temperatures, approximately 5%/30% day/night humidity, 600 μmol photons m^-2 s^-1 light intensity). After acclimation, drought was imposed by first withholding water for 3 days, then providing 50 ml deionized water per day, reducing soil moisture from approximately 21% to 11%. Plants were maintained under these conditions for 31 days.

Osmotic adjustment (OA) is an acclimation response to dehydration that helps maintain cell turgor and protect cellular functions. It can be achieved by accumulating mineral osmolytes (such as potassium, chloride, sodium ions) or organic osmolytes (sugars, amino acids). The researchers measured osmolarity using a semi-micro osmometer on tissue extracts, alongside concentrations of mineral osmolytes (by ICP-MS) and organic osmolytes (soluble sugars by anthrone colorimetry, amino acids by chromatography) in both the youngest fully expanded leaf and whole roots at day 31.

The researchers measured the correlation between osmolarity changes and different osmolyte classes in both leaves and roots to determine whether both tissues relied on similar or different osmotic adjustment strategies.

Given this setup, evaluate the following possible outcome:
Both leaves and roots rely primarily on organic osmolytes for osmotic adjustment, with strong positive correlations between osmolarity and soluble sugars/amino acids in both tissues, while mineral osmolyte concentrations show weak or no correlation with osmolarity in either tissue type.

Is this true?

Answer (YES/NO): NO